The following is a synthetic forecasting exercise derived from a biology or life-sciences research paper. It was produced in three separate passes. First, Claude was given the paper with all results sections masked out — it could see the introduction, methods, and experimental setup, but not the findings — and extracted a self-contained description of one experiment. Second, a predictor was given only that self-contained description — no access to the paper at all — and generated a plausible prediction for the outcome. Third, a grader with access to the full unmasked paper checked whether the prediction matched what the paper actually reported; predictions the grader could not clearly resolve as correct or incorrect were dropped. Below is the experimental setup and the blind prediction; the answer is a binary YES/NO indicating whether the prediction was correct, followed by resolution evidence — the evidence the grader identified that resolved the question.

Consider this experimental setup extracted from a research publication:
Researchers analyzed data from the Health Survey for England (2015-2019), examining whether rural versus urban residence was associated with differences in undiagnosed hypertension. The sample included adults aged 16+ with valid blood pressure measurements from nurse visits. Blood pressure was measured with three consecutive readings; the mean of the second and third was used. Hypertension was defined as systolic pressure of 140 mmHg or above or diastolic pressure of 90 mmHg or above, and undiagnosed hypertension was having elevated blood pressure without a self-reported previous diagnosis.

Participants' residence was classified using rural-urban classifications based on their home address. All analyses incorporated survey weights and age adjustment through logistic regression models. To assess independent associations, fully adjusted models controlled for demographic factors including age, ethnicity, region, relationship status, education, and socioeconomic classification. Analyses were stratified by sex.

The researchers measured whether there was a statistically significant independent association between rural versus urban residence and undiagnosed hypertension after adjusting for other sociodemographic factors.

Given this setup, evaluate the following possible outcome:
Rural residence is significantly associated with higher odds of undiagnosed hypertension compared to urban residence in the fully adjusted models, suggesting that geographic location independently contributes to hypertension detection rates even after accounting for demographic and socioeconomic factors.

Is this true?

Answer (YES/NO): YES